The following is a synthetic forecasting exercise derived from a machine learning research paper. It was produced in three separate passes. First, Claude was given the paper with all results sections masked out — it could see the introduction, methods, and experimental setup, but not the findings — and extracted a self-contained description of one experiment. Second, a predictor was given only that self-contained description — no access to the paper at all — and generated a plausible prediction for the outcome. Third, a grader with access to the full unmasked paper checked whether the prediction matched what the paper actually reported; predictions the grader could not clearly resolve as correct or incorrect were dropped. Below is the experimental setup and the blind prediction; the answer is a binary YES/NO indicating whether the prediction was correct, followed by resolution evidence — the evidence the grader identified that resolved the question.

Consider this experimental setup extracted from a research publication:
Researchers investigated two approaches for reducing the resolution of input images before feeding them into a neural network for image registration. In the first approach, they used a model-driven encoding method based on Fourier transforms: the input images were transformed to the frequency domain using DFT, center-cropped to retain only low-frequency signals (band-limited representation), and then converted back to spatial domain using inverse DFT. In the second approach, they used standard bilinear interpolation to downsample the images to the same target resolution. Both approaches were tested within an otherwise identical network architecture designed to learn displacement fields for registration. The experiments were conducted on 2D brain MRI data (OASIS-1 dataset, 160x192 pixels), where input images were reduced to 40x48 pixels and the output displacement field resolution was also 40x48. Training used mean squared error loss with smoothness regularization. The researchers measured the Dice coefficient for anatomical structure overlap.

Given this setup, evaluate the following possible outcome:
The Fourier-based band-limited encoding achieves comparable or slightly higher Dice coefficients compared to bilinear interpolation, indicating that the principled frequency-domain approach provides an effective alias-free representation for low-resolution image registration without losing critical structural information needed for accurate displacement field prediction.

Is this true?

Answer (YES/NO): YES